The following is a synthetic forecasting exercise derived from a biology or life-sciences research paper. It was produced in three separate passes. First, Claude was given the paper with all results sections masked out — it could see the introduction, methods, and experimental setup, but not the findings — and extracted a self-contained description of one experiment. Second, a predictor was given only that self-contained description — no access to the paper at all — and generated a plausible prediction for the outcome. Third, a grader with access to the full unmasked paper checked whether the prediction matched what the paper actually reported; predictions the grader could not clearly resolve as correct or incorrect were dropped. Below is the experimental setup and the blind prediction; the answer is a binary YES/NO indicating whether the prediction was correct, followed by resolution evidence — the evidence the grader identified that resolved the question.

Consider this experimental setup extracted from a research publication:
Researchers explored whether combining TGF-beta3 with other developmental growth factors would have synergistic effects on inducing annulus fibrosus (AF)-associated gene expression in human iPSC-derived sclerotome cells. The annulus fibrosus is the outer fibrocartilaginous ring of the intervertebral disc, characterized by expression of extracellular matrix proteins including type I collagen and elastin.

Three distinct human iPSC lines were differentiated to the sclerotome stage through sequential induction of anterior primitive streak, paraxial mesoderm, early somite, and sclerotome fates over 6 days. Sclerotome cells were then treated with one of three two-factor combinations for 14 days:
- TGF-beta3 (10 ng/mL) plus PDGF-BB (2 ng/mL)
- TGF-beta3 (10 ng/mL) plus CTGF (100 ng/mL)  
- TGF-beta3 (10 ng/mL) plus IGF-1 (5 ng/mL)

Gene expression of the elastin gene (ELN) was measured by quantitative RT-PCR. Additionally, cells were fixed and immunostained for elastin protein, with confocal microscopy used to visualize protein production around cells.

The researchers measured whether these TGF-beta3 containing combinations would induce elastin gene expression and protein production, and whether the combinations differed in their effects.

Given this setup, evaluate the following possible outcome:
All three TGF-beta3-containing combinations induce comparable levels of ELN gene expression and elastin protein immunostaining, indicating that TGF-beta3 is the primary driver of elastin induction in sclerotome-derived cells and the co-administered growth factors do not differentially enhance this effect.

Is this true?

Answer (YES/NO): NO